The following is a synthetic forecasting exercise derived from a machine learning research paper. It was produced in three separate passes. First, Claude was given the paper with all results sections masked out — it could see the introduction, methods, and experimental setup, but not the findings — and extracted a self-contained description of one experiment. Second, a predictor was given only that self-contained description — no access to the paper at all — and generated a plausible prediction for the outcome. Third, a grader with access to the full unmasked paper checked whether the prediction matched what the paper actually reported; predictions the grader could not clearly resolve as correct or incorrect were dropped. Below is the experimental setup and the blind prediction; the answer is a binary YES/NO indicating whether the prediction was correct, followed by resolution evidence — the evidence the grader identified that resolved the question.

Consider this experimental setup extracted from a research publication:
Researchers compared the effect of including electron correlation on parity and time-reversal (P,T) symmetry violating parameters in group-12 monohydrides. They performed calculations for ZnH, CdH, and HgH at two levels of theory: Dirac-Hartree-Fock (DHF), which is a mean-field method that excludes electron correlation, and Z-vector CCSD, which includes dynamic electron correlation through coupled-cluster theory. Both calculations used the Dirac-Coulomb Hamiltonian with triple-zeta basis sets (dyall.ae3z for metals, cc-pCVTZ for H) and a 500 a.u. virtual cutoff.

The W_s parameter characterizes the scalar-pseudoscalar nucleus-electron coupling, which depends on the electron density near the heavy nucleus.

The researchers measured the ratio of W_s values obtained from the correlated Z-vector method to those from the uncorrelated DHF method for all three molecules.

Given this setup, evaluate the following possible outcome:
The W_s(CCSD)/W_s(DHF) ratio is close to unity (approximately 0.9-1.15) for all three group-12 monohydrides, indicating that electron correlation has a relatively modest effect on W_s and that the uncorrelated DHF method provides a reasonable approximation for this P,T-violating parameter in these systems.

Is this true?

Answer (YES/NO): NO